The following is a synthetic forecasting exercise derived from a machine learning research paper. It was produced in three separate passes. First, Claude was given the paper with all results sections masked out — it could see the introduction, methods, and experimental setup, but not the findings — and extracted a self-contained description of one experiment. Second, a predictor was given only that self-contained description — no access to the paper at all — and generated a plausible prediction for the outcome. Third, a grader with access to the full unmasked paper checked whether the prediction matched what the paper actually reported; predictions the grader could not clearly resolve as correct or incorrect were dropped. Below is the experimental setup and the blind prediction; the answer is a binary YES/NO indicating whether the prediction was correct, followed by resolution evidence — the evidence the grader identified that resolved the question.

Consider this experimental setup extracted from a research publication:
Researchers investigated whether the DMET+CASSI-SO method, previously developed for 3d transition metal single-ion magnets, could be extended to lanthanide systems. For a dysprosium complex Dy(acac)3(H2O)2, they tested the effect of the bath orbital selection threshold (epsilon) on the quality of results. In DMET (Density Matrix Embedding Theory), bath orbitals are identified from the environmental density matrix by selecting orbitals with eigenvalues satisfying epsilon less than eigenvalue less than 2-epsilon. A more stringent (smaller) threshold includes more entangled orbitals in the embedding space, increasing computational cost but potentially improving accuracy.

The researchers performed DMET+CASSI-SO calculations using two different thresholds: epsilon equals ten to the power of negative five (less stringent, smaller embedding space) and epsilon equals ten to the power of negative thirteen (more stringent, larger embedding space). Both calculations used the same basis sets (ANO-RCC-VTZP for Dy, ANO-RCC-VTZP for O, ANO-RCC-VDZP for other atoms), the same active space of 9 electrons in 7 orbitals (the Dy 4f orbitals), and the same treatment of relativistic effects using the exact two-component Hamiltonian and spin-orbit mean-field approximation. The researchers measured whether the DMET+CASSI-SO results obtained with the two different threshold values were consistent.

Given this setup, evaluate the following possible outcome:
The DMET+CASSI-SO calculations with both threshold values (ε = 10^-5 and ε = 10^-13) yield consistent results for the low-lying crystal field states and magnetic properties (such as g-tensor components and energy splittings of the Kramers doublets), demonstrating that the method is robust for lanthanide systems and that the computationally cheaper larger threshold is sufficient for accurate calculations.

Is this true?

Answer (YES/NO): YES